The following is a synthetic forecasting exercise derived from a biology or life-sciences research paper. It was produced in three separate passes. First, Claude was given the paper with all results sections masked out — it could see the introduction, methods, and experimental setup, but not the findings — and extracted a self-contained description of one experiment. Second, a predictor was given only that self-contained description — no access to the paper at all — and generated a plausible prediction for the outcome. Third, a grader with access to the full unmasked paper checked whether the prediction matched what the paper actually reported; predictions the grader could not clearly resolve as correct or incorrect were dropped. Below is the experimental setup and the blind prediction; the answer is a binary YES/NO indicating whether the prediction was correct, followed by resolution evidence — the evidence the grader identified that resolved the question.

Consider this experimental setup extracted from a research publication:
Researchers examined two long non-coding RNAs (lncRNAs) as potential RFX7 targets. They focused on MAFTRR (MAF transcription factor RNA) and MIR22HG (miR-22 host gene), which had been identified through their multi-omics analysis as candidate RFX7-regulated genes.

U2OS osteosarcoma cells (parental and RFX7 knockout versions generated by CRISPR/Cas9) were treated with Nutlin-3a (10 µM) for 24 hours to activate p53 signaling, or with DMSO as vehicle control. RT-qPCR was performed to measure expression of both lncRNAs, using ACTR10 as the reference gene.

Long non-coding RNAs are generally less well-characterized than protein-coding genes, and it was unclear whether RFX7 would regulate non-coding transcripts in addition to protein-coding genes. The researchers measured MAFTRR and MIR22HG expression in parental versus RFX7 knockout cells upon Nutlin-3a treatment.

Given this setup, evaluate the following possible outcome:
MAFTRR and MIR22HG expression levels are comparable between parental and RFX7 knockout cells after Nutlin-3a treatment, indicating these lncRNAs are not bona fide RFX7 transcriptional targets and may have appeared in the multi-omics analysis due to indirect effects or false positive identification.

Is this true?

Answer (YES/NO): NO